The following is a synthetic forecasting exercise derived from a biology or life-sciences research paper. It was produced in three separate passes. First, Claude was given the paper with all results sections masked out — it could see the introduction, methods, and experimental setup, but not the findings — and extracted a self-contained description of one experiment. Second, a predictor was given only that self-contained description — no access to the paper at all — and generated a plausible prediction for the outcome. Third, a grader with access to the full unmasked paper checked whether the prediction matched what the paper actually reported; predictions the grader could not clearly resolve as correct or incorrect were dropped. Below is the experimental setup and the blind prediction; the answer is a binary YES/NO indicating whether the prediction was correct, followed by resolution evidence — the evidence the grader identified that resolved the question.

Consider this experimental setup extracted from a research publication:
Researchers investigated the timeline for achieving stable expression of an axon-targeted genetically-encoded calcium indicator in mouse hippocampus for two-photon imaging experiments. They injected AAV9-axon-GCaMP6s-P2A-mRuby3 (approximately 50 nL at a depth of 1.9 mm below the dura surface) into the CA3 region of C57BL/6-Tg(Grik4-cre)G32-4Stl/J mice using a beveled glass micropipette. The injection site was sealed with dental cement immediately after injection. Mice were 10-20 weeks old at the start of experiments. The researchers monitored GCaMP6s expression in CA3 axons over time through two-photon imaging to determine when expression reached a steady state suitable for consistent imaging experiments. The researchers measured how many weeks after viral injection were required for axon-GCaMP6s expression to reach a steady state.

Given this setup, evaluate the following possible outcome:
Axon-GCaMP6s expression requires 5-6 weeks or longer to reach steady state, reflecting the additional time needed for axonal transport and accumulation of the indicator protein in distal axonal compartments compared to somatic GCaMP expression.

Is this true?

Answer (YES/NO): YES